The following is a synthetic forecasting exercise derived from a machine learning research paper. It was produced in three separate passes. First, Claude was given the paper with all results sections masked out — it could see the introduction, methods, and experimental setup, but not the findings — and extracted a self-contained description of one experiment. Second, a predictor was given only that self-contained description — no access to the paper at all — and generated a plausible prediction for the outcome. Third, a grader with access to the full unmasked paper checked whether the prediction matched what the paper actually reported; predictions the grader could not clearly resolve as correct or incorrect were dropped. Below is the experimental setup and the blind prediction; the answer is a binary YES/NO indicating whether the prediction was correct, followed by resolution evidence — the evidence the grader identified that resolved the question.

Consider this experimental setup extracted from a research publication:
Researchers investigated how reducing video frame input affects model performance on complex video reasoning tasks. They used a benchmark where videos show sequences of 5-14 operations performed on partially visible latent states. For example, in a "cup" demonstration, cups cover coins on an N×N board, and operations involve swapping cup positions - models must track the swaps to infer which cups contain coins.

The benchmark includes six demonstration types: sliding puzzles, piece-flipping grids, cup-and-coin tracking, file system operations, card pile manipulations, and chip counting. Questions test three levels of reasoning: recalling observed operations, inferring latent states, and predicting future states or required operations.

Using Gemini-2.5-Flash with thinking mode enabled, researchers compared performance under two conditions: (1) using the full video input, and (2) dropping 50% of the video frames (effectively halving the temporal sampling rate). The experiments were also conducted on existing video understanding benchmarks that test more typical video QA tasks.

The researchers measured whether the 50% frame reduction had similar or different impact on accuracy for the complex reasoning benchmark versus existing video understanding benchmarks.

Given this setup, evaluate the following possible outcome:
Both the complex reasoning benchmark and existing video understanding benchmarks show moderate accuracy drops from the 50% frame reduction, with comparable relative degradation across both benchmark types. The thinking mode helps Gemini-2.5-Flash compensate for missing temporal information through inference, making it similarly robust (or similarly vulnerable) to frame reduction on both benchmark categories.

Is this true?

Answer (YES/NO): NO